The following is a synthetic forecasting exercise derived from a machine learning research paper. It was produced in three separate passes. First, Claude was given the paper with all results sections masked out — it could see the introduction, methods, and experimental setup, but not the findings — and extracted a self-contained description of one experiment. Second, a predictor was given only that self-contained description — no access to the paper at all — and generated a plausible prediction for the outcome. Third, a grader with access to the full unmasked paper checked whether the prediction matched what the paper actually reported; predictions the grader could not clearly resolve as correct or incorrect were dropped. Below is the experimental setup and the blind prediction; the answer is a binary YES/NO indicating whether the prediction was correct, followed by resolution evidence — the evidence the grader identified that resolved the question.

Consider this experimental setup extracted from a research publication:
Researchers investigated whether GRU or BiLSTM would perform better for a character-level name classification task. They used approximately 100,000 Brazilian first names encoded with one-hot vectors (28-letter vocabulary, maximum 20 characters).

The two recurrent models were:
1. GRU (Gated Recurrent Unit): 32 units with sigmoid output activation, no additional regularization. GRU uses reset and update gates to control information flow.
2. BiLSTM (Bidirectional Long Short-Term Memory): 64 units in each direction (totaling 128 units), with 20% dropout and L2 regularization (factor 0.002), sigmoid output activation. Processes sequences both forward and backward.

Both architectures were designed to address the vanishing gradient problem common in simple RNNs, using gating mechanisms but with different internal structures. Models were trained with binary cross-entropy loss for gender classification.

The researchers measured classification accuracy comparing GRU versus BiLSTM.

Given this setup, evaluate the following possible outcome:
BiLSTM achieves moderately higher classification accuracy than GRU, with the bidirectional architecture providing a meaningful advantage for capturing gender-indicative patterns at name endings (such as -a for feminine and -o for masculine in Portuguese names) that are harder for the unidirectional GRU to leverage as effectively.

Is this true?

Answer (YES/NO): NO